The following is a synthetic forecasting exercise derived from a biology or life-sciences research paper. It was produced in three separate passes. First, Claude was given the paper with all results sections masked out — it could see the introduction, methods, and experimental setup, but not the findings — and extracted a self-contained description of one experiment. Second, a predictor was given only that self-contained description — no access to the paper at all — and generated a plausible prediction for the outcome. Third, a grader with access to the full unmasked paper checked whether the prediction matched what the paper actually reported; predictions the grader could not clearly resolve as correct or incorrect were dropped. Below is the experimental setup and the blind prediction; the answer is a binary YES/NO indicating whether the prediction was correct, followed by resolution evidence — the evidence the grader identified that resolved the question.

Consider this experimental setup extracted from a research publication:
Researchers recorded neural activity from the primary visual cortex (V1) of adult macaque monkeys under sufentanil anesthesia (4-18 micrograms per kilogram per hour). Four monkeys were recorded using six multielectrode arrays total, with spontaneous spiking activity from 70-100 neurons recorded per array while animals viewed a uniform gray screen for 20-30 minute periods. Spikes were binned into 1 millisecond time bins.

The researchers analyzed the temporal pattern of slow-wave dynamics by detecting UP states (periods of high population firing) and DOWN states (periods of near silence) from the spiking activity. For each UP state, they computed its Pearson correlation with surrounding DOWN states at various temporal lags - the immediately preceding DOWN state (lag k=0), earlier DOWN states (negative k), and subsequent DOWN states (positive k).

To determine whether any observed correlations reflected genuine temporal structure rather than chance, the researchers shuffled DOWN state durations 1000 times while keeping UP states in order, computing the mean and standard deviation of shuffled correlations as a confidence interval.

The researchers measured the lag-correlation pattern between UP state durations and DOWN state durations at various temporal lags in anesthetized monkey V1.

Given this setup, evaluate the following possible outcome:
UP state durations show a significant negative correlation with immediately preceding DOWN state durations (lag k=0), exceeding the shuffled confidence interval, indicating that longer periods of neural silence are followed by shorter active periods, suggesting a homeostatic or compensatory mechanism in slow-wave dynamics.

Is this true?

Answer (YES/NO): NO